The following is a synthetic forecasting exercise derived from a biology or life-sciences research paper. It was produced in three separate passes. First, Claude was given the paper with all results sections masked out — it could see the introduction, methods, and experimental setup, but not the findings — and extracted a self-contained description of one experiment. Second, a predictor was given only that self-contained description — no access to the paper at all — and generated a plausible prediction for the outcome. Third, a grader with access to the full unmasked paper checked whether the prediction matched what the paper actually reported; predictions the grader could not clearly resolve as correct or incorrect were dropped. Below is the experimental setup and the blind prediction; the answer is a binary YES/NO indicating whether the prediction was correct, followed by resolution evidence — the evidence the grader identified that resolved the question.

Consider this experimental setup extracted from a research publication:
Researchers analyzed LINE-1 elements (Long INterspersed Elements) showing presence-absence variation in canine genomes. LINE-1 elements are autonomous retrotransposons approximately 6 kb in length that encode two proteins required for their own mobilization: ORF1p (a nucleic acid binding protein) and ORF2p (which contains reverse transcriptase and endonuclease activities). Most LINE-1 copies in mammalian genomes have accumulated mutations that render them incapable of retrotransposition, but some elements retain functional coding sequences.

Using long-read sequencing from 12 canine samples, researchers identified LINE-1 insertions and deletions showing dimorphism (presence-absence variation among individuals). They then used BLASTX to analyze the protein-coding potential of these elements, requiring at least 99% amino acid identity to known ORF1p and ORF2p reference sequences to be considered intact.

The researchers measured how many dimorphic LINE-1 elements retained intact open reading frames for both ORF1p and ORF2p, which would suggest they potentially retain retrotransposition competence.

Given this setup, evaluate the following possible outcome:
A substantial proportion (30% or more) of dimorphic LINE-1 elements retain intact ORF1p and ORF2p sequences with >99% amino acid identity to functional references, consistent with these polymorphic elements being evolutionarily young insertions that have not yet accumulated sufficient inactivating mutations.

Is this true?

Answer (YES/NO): NO